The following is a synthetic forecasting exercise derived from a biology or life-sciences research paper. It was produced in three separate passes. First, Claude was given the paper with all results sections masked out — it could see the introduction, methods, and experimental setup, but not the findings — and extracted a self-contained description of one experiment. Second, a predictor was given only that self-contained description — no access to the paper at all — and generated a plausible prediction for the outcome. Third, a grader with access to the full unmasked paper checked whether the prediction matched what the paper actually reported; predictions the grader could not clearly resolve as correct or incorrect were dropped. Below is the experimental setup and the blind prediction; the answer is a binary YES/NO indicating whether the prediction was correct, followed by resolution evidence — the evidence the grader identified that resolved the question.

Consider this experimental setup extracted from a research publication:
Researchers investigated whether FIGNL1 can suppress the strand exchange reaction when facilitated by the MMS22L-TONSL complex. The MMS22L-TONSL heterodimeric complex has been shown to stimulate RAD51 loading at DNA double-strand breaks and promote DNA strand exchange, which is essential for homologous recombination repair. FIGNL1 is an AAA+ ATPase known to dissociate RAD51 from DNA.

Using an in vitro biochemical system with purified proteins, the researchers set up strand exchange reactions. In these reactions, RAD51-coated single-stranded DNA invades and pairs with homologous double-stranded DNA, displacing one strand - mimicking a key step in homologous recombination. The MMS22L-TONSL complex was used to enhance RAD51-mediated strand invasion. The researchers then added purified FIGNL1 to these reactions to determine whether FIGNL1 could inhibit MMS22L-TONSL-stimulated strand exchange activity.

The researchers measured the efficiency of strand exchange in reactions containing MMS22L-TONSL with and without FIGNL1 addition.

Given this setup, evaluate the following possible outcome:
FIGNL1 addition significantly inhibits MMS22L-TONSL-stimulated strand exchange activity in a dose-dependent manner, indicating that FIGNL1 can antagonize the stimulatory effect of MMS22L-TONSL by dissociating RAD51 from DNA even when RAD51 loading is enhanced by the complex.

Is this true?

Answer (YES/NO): YES